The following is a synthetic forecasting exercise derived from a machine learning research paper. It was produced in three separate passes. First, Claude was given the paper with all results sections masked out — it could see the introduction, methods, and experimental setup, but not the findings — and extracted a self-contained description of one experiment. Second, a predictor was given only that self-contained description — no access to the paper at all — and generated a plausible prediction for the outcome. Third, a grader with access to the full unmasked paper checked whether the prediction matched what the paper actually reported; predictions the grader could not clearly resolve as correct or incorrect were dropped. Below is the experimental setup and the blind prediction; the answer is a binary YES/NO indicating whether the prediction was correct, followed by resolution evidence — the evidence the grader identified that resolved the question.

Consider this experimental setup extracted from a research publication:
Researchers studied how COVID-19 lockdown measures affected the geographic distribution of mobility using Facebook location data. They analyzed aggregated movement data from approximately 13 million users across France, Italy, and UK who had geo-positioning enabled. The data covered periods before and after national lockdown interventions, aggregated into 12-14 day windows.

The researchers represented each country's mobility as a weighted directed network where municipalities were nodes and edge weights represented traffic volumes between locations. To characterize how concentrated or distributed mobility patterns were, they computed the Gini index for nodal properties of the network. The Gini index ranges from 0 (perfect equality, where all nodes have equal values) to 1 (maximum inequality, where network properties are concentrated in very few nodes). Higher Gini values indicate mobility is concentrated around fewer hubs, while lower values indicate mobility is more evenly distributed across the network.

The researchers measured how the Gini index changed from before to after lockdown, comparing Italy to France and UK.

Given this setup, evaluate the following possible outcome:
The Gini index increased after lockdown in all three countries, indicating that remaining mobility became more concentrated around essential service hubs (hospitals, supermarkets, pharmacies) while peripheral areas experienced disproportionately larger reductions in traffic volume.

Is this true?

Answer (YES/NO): NO